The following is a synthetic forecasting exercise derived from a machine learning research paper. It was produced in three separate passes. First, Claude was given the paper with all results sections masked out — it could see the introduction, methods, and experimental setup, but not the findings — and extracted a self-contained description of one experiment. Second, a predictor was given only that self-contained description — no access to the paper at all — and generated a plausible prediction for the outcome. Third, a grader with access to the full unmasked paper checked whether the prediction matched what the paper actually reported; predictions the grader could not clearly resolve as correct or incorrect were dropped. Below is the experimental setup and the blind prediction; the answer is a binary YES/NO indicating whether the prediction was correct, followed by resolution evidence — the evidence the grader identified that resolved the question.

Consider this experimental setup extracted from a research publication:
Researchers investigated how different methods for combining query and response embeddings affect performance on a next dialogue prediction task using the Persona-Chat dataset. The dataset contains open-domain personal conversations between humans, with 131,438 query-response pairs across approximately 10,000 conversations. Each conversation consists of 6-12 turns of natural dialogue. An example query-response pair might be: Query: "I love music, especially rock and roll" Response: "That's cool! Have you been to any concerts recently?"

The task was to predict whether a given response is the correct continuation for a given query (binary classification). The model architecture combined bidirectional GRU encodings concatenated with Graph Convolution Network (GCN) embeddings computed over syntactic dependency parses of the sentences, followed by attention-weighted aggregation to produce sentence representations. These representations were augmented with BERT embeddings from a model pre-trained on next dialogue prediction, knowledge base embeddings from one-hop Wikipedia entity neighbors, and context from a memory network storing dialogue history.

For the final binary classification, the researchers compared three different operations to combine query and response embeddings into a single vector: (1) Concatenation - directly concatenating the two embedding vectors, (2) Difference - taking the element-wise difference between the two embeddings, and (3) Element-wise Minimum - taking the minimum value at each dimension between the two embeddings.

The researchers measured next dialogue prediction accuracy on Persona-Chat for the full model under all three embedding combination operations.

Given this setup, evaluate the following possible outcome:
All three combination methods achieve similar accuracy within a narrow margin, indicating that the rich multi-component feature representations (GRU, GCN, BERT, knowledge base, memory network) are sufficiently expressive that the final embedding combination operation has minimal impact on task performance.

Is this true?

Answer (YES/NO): NO